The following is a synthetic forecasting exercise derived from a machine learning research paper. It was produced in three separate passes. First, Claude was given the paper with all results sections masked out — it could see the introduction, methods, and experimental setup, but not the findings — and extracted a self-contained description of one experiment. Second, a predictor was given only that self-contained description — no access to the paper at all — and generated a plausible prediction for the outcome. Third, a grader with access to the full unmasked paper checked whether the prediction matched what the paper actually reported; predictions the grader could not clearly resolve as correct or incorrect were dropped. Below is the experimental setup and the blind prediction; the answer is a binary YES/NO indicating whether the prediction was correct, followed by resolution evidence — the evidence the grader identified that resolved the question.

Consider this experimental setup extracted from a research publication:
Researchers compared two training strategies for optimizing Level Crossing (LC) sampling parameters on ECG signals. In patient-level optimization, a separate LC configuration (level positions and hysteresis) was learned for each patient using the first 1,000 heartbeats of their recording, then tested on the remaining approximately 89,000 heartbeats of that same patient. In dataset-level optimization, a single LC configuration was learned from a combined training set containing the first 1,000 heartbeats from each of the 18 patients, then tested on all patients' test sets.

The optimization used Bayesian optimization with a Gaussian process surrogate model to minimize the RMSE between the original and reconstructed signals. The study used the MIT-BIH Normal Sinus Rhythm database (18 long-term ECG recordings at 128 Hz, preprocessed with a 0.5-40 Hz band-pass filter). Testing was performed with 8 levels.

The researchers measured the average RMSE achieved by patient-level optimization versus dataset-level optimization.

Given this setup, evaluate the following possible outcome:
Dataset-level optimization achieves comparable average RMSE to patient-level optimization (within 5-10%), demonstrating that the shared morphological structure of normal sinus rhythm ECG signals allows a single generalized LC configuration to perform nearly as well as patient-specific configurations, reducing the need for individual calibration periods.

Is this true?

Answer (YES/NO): NO